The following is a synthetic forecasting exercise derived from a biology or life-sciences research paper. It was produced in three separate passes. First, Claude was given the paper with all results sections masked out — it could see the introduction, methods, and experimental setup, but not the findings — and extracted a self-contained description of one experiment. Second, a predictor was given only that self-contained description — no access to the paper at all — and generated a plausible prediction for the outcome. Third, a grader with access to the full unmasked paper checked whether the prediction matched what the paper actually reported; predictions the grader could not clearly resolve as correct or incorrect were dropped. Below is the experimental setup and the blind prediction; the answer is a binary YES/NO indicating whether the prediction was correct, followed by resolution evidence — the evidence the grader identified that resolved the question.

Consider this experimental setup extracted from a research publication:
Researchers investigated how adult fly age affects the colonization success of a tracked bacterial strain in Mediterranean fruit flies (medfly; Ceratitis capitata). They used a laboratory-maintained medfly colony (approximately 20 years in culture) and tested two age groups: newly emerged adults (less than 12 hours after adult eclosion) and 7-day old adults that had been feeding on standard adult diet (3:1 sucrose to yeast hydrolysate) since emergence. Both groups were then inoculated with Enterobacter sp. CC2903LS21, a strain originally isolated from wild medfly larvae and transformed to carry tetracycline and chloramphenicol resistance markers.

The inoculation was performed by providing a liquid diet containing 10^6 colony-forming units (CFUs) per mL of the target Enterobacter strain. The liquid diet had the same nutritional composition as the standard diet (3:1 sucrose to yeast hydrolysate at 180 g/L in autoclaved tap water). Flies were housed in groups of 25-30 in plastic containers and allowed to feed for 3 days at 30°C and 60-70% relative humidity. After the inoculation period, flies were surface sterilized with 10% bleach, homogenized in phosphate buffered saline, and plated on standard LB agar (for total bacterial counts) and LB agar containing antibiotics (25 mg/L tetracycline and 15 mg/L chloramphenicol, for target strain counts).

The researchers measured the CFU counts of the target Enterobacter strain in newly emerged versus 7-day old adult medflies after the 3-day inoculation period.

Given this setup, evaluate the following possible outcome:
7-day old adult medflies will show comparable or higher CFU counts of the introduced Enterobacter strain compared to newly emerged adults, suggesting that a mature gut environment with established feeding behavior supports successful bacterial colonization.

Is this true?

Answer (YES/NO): YES